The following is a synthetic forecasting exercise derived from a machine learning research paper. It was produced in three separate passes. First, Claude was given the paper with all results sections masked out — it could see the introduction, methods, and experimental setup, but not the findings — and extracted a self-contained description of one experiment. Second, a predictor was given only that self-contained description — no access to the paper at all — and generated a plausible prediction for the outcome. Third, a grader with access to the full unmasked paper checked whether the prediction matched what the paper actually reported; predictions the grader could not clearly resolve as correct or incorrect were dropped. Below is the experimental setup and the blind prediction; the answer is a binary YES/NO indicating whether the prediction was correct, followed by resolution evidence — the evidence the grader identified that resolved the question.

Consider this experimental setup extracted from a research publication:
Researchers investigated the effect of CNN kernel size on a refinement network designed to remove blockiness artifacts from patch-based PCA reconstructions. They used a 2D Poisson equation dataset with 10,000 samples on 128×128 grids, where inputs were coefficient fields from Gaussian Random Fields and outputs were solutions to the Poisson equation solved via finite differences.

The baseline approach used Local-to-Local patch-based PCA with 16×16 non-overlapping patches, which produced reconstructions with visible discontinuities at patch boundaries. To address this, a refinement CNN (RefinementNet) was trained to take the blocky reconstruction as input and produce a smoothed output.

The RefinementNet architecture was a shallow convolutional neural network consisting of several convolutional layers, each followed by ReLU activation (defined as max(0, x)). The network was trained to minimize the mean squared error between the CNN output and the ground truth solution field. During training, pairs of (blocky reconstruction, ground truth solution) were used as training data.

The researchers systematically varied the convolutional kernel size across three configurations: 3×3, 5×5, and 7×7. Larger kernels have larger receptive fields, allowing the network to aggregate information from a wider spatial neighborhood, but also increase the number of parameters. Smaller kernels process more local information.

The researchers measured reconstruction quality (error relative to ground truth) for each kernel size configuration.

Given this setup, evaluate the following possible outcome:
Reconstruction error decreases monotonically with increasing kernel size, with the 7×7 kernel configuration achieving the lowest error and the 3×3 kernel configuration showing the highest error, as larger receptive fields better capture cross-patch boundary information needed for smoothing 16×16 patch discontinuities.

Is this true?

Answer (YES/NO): NO